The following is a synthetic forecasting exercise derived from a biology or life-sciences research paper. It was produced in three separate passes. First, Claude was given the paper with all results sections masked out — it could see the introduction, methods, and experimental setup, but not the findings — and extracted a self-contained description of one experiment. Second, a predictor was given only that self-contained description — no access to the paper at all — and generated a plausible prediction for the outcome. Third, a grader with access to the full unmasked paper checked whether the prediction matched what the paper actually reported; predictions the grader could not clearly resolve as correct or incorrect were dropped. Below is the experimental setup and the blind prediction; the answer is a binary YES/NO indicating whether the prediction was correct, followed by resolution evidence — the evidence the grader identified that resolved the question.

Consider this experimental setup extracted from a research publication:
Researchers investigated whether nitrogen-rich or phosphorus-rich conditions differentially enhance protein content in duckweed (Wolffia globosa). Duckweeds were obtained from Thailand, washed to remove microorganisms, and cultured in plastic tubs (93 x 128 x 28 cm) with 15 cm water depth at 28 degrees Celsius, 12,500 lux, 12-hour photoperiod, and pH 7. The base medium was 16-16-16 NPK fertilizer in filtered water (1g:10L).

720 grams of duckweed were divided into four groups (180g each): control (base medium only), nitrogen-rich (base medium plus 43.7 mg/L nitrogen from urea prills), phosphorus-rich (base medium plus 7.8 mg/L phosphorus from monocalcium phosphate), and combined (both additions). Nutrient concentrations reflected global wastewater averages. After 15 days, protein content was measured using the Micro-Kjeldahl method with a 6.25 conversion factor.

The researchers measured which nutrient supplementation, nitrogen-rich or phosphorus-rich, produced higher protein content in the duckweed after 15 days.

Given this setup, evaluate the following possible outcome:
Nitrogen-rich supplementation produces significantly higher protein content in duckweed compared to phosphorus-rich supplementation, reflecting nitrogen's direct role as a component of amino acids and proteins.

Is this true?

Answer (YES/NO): YES